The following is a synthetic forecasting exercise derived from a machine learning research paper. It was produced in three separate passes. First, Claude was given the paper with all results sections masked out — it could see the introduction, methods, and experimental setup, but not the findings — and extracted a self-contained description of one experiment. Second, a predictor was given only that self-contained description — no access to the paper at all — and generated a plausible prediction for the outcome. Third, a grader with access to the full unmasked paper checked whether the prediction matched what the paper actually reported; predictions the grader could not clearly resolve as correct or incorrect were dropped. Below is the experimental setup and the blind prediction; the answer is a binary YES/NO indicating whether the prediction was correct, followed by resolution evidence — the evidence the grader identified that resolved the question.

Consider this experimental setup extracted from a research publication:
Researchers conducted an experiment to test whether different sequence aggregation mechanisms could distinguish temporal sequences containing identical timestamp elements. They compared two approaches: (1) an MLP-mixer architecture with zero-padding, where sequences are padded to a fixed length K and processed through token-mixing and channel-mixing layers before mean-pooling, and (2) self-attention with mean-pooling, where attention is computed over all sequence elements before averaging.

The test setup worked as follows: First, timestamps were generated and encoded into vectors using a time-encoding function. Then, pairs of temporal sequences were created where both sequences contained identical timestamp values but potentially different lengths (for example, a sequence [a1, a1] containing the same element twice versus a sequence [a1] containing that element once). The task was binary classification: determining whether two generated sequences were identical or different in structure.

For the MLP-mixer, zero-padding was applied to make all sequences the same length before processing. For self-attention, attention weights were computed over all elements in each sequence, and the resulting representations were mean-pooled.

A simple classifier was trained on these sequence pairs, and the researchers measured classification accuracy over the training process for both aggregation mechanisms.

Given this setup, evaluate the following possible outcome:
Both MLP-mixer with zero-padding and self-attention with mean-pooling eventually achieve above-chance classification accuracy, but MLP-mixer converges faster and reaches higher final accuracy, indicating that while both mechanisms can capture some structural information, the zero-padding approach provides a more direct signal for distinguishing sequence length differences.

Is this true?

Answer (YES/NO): NO